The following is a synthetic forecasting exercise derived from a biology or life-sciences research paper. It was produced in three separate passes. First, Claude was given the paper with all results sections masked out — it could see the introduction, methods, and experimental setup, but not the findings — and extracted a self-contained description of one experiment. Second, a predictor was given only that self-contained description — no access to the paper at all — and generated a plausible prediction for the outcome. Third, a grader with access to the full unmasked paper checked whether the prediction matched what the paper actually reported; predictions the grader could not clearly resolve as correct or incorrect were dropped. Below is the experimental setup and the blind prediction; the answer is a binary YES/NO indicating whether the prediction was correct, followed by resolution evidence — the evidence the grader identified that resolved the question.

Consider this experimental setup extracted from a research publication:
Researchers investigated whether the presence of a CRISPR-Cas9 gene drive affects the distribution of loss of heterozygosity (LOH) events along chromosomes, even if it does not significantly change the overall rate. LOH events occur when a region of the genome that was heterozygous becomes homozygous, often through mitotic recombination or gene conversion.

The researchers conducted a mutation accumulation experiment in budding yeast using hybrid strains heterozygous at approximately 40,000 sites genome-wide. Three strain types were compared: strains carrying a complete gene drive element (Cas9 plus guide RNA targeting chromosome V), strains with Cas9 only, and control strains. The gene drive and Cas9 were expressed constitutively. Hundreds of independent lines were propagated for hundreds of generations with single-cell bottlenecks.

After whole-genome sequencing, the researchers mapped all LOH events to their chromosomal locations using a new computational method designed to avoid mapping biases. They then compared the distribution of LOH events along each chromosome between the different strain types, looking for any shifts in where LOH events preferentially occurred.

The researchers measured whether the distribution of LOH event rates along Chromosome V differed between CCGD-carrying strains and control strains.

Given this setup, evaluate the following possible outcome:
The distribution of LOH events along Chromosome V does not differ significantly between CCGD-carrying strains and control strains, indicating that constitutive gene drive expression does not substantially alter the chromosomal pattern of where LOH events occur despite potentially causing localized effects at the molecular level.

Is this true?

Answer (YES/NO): NO